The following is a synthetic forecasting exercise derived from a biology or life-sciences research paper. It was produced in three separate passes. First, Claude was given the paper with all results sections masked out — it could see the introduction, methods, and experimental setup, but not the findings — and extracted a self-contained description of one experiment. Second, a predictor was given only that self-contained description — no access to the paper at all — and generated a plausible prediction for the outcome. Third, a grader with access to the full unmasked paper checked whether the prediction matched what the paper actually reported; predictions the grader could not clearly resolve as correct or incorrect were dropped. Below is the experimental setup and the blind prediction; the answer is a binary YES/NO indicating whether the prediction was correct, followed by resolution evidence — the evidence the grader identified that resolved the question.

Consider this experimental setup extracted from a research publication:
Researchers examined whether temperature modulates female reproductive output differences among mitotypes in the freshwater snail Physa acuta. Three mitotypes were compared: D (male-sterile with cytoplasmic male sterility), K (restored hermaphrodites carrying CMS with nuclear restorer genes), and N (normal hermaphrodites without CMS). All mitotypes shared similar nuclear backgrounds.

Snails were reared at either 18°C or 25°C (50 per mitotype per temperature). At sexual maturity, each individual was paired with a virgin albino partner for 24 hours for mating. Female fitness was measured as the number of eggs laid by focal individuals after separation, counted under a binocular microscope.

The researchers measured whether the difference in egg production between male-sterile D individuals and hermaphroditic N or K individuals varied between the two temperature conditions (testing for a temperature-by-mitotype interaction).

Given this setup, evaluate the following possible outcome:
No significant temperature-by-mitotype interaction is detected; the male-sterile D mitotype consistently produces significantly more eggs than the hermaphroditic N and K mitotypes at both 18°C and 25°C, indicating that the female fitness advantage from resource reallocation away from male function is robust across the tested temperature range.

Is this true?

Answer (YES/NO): YES